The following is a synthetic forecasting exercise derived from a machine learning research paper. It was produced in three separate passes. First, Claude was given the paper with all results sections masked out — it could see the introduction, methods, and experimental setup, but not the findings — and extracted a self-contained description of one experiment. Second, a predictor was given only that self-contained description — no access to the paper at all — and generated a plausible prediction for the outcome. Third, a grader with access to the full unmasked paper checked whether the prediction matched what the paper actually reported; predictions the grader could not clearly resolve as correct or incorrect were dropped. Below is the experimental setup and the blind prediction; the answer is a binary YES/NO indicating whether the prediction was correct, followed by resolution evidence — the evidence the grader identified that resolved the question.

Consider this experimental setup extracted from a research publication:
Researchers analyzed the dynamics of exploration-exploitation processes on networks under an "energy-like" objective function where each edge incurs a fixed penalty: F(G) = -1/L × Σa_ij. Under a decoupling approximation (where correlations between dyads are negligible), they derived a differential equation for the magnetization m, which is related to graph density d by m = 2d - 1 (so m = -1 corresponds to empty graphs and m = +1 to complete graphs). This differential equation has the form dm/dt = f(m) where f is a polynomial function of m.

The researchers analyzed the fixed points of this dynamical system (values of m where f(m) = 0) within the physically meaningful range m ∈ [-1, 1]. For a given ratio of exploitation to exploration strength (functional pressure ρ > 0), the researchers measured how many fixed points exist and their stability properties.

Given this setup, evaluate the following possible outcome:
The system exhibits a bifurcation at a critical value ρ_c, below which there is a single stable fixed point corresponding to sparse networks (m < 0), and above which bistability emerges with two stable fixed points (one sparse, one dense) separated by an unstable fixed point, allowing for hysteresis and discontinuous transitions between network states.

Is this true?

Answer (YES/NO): NO